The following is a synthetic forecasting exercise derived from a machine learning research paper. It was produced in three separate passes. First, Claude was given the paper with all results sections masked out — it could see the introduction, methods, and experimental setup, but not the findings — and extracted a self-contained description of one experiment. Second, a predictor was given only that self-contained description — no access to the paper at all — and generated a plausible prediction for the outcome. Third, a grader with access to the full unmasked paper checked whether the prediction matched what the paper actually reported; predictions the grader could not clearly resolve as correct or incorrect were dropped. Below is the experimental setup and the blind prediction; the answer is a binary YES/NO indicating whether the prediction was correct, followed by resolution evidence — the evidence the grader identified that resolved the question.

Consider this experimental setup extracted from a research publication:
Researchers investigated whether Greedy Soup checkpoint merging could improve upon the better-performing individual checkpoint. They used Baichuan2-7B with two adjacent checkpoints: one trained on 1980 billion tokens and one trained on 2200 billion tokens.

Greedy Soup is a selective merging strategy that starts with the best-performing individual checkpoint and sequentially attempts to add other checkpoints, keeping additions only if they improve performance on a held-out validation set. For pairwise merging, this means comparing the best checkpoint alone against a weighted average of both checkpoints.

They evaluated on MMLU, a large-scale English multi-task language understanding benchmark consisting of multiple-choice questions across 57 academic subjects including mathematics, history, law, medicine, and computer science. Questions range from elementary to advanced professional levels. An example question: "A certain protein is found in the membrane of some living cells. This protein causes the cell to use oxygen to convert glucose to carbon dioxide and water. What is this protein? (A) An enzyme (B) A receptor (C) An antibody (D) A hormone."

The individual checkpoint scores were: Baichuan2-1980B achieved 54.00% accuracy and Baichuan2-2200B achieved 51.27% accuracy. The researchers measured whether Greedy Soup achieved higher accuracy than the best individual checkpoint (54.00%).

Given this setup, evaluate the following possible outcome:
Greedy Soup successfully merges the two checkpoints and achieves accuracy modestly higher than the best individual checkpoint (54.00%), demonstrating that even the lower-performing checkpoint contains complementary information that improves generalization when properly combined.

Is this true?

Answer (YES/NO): YES